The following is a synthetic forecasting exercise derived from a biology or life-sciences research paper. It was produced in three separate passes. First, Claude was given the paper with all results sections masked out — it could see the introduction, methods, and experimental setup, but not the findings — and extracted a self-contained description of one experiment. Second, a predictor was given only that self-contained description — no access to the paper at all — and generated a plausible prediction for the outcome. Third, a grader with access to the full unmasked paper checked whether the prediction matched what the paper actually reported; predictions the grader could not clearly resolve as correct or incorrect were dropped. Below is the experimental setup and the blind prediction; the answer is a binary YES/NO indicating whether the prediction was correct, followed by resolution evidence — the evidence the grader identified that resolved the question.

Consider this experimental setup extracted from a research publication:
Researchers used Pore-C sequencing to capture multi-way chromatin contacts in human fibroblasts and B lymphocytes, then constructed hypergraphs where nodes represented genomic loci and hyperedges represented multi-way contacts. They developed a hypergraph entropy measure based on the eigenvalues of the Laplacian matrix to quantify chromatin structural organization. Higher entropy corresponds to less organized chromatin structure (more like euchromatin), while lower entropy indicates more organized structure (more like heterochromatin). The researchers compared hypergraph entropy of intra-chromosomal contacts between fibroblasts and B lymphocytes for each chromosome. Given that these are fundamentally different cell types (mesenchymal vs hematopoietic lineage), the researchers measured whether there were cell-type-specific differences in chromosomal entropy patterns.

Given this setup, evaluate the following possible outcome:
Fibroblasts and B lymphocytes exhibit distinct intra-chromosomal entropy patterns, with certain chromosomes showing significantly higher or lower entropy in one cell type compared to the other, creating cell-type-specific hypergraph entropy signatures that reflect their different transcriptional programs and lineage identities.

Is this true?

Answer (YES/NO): NO